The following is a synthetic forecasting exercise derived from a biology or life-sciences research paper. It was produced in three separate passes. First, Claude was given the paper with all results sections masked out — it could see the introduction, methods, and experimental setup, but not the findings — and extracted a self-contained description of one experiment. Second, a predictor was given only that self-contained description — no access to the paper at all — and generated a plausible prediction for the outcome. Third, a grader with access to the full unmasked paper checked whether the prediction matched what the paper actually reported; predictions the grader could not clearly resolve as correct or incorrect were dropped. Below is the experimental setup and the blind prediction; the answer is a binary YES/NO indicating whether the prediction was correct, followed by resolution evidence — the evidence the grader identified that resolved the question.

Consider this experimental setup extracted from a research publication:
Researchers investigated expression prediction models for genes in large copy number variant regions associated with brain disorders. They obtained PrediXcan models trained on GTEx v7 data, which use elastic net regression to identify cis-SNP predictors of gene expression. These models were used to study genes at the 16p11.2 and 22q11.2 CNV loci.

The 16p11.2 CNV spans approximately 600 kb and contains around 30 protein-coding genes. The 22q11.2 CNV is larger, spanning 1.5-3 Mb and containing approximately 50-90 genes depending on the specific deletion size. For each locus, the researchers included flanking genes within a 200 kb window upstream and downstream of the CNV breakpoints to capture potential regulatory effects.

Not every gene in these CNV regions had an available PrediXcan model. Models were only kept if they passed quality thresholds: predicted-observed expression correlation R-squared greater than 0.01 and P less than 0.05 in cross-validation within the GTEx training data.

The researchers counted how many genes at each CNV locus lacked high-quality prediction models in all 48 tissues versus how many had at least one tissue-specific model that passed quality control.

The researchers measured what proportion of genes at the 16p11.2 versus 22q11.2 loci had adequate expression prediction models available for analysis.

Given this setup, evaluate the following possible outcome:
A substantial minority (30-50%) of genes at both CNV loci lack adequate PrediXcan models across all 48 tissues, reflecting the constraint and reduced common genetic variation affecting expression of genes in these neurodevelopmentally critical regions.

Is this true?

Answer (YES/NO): NO